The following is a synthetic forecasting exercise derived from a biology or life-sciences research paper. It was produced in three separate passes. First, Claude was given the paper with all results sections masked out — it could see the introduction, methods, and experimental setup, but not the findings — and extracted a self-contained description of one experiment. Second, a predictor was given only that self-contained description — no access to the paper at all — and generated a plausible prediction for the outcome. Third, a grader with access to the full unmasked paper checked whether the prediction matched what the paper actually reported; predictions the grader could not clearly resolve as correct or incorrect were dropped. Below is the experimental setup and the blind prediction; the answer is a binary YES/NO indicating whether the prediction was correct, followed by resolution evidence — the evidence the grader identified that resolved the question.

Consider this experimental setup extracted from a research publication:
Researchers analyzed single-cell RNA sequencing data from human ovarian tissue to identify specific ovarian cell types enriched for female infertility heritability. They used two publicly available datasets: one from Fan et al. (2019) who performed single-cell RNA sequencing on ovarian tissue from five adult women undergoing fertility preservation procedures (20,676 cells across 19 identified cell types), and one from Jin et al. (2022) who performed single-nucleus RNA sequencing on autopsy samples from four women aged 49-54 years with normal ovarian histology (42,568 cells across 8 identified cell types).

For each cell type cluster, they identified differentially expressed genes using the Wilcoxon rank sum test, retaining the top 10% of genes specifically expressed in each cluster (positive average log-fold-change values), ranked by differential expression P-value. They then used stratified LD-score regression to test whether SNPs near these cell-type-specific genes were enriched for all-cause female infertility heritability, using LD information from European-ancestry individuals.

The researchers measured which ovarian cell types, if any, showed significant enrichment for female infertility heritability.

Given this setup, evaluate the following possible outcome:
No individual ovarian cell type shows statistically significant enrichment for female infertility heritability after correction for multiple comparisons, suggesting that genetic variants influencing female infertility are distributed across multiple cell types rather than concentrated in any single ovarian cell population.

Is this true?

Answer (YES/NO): NO